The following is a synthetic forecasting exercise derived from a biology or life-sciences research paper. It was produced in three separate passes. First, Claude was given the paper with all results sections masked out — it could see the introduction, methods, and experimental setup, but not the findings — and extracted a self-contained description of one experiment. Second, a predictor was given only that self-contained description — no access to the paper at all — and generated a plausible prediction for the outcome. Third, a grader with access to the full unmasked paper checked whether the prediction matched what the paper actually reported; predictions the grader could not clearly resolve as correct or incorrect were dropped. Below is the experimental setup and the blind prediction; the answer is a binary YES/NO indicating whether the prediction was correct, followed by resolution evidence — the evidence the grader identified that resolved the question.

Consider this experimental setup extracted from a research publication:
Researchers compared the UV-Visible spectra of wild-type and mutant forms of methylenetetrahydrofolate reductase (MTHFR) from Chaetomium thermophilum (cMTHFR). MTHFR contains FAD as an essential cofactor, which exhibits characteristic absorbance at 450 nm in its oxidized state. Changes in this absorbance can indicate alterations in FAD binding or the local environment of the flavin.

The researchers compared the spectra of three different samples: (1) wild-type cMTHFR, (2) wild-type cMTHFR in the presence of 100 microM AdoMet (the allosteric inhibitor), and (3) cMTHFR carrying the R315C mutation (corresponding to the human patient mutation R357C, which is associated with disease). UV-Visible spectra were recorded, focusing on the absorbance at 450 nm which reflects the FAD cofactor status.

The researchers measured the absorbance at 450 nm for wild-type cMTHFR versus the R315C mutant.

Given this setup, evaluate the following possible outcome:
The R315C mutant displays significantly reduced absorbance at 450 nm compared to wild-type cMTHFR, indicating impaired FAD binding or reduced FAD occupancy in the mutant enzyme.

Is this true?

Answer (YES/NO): NO